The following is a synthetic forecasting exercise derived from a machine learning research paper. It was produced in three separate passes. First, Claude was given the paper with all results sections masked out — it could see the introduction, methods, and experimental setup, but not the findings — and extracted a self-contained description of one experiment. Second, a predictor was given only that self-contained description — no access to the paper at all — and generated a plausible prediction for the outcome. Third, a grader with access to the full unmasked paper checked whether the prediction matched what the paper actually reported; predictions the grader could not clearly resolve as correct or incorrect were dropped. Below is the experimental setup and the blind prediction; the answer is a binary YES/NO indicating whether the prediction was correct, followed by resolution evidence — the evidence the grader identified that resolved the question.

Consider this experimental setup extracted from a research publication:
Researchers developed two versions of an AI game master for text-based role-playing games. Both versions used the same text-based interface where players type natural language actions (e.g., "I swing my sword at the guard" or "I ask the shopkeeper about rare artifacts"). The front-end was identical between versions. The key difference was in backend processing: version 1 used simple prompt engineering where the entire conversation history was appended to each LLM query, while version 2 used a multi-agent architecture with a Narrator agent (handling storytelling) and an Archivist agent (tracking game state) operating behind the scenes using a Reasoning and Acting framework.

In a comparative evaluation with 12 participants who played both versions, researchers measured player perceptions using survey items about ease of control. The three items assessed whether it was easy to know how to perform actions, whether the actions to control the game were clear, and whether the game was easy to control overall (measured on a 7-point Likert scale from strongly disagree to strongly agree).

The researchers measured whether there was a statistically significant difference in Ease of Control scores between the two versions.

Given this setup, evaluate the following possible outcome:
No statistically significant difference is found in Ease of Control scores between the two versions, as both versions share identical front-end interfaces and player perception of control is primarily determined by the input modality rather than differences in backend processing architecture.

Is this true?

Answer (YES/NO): NO